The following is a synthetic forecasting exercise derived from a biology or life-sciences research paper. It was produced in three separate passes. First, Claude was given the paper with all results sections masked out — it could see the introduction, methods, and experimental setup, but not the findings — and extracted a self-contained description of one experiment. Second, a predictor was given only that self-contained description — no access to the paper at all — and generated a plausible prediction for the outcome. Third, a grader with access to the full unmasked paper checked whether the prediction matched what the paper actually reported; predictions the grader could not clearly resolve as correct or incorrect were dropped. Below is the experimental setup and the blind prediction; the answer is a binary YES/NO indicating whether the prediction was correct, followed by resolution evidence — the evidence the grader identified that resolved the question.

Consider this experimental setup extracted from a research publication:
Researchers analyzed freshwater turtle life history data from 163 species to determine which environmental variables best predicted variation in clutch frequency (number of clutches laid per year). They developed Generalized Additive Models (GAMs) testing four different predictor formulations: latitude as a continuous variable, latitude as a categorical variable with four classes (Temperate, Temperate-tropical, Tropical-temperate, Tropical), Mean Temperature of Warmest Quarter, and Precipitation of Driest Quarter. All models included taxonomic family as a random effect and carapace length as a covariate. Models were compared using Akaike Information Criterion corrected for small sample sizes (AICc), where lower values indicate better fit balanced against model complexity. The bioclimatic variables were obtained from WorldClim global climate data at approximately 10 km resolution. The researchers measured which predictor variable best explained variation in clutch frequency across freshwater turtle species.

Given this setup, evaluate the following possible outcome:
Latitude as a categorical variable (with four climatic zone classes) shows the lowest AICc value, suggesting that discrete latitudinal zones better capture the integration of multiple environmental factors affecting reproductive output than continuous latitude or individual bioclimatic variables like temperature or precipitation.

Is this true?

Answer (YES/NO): NO